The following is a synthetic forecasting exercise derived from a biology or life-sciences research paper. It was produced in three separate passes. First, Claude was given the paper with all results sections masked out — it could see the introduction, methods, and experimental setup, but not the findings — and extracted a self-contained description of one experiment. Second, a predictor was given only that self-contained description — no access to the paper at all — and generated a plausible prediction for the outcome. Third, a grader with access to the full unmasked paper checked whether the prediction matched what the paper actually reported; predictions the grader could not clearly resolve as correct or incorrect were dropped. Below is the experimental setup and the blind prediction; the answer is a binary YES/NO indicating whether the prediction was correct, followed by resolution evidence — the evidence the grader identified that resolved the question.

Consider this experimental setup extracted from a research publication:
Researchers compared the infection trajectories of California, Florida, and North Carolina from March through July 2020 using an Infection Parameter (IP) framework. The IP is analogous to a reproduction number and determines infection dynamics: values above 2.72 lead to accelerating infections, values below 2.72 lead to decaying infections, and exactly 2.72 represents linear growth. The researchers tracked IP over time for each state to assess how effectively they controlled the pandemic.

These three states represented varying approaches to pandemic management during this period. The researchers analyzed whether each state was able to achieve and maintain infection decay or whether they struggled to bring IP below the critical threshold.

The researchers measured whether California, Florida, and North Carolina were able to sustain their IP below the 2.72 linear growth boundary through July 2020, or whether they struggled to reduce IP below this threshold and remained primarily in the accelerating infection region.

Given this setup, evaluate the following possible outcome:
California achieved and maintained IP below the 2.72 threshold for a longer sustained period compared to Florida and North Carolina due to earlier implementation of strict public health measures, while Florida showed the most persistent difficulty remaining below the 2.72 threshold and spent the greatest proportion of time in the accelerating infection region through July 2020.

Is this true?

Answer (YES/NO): NO